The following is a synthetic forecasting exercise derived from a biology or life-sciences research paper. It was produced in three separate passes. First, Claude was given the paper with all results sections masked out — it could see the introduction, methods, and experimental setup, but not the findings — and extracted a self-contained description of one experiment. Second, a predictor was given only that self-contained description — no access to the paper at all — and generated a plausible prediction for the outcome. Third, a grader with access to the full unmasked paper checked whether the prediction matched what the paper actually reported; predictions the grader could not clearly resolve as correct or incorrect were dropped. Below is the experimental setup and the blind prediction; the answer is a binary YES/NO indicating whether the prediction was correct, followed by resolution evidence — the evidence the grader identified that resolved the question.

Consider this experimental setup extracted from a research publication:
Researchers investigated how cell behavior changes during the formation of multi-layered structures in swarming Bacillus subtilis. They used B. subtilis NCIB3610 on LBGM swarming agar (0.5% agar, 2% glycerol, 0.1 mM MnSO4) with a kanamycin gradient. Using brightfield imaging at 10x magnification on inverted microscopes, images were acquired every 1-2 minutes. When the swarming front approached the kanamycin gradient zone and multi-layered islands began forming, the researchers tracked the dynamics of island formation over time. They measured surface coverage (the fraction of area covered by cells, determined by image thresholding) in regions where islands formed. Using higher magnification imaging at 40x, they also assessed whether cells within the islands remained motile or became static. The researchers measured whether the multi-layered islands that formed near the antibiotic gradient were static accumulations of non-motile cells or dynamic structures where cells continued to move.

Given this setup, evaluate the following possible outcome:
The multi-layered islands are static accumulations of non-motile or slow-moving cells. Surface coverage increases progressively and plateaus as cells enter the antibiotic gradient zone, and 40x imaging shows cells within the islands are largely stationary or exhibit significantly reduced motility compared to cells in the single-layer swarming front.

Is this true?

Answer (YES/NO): NO